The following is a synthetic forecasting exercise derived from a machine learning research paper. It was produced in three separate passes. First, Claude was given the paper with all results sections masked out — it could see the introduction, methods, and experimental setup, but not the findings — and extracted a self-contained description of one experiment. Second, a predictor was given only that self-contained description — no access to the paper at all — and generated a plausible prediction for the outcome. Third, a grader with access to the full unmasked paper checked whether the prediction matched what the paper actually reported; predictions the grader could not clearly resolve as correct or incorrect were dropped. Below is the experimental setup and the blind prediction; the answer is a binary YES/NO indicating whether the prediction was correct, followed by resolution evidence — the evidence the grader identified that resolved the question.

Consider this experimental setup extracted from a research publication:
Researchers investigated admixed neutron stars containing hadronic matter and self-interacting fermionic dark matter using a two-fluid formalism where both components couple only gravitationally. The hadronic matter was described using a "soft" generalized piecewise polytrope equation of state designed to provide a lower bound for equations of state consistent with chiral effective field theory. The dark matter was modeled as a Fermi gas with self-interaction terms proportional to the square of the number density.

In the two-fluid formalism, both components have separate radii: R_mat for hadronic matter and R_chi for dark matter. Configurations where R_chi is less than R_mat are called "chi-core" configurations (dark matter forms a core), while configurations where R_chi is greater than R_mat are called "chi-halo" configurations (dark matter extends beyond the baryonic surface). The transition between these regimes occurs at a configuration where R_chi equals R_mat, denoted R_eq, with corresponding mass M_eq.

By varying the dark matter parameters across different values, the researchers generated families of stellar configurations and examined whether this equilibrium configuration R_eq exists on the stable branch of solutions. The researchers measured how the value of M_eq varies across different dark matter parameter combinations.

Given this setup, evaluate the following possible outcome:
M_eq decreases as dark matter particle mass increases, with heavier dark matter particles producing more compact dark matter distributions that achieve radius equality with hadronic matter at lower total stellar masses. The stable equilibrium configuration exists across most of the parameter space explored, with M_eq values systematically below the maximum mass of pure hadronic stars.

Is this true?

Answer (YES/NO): NO